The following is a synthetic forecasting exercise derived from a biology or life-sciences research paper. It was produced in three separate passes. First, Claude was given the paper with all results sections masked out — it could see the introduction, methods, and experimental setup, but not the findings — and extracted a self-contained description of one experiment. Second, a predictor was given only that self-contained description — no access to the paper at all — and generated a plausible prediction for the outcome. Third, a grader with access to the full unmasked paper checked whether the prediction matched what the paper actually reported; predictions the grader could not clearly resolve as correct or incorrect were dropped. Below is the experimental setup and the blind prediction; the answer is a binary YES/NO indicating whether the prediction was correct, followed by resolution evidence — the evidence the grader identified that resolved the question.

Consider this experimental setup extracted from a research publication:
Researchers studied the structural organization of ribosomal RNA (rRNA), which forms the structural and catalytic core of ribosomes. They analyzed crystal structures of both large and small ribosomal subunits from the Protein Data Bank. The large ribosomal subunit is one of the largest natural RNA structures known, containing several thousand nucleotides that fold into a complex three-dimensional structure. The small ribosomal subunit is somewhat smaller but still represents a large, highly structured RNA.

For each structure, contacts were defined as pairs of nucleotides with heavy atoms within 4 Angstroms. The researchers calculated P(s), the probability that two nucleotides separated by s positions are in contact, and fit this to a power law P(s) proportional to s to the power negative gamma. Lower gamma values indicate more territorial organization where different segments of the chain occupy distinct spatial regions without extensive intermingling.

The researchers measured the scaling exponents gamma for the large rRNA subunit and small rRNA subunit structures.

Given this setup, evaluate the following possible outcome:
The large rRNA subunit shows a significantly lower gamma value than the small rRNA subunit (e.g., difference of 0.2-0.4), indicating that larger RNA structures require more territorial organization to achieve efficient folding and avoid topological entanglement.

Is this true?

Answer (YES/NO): NO